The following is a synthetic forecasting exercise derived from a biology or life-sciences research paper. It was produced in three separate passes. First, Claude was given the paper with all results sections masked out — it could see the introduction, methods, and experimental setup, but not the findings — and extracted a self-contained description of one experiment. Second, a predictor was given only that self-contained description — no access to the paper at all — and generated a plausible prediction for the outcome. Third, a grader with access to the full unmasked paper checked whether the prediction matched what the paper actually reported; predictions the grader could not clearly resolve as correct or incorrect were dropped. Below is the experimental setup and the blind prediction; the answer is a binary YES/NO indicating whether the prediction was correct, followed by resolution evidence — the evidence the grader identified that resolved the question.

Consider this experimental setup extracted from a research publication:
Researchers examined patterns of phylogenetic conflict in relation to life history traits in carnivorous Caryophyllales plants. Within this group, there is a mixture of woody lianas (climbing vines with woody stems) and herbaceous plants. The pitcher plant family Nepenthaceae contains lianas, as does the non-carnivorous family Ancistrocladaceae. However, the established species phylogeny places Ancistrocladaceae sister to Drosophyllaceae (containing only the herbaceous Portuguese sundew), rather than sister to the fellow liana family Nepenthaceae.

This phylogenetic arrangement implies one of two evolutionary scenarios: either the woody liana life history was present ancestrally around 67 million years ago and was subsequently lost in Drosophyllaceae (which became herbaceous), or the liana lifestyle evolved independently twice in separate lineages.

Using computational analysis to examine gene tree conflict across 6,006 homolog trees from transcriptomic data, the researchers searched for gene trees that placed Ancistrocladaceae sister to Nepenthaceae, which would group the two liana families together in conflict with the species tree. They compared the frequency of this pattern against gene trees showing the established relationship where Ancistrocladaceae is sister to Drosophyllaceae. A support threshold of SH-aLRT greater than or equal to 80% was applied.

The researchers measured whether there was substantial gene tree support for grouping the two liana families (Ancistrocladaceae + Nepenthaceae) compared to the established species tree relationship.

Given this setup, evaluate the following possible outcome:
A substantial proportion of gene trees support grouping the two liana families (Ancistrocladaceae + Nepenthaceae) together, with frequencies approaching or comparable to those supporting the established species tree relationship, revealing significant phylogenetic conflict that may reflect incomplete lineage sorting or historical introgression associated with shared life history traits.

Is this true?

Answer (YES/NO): NO